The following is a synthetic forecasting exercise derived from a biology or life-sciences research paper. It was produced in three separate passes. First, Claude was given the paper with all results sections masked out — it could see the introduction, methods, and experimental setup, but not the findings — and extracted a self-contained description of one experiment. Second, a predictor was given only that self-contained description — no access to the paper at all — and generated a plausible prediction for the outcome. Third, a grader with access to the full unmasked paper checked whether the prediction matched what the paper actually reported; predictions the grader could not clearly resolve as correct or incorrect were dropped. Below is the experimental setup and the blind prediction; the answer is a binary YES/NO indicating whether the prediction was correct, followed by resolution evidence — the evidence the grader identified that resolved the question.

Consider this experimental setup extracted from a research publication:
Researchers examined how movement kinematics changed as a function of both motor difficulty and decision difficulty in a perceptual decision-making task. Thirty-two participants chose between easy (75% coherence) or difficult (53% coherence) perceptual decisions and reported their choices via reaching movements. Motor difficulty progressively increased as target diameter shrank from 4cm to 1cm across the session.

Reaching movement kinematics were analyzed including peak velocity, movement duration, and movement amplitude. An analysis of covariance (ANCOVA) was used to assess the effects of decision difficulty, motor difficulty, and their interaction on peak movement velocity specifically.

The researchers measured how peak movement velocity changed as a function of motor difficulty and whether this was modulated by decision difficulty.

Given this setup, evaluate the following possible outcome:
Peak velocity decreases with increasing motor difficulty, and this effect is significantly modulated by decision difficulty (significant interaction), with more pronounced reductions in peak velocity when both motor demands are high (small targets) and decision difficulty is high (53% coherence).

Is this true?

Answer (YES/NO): NO